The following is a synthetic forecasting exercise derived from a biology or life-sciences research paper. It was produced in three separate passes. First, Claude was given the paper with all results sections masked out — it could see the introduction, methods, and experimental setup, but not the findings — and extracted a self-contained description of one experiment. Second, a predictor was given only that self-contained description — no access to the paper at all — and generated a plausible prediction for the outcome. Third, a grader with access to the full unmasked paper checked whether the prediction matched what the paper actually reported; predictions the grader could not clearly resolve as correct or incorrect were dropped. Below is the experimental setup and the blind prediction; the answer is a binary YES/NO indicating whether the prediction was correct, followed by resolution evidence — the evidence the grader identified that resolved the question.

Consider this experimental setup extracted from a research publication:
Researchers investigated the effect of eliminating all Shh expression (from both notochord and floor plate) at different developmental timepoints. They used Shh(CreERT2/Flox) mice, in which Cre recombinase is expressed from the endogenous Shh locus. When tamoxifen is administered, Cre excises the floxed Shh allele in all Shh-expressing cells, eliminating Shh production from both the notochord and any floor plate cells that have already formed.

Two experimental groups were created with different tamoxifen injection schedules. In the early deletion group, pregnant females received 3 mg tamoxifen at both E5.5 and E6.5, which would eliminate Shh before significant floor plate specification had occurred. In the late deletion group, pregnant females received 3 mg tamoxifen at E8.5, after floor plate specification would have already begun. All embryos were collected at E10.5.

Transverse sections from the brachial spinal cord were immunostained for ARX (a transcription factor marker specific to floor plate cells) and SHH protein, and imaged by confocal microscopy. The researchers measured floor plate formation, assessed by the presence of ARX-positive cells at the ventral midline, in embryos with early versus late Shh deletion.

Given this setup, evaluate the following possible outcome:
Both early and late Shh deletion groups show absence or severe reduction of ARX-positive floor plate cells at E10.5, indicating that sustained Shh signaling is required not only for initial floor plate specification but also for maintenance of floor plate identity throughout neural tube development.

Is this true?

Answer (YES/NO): NO